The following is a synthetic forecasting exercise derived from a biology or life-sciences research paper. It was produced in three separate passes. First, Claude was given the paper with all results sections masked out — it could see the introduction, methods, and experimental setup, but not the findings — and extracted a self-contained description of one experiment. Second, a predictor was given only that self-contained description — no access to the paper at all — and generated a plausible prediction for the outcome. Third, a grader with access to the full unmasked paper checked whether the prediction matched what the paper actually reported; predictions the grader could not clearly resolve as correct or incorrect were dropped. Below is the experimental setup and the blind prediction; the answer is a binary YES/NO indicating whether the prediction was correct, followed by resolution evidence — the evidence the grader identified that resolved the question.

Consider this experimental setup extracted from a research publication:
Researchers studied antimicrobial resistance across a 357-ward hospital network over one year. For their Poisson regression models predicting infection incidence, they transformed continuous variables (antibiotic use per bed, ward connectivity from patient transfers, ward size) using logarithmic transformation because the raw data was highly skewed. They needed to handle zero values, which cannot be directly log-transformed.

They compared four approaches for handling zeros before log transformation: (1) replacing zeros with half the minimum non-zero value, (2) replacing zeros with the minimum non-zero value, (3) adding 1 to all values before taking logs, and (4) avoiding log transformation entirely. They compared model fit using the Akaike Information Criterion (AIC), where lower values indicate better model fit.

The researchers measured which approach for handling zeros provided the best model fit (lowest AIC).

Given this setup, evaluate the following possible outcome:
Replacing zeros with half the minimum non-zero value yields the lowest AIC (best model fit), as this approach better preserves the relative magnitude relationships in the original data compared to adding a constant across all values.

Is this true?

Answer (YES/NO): YES